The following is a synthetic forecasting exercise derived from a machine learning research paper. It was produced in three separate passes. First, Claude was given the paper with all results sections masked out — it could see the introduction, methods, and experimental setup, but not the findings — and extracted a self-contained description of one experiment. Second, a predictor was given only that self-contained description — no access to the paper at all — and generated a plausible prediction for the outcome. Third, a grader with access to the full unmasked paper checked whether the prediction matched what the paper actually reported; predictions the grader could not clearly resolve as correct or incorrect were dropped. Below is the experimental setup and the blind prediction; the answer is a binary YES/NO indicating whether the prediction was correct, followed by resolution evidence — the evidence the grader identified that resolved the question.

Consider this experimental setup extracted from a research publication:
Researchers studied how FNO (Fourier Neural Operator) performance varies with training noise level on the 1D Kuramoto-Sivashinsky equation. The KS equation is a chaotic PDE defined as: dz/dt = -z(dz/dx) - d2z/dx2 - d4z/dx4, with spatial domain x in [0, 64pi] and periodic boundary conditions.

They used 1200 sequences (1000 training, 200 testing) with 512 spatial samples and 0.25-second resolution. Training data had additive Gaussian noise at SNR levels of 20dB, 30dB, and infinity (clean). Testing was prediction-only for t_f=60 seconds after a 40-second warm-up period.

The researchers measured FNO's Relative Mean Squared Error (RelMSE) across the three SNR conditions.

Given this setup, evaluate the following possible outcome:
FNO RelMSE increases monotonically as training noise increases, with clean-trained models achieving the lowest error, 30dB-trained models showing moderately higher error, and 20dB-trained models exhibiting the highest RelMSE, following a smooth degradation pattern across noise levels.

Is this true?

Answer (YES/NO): YES